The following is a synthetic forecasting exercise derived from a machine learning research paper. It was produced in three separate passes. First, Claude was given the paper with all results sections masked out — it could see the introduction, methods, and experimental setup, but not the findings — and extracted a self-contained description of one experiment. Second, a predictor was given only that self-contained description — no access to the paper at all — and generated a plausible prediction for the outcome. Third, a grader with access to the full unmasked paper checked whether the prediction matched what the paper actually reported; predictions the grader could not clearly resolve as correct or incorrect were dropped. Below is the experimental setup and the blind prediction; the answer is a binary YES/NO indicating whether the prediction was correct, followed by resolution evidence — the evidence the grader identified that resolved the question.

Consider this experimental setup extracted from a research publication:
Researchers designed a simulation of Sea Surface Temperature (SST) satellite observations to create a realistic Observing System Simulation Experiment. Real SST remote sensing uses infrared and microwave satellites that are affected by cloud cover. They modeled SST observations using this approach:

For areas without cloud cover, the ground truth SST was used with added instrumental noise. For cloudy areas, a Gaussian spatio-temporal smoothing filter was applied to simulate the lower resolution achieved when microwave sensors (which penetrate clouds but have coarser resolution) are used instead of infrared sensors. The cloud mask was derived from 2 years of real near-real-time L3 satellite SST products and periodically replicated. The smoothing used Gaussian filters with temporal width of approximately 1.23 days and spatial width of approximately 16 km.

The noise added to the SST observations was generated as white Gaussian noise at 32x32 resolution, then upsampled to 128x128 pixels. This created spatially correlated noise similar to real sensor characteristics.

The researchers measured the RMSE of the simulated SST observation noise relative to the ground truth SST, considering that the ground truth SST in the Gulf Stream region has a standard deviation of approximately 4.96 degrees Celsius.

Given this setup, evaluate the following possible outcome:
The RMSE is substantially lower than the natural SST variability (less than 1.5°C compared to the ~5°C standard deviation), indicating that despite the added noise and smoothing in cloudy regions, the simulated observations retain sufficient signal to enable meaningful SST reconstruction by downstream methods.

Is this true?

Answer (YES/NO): YES